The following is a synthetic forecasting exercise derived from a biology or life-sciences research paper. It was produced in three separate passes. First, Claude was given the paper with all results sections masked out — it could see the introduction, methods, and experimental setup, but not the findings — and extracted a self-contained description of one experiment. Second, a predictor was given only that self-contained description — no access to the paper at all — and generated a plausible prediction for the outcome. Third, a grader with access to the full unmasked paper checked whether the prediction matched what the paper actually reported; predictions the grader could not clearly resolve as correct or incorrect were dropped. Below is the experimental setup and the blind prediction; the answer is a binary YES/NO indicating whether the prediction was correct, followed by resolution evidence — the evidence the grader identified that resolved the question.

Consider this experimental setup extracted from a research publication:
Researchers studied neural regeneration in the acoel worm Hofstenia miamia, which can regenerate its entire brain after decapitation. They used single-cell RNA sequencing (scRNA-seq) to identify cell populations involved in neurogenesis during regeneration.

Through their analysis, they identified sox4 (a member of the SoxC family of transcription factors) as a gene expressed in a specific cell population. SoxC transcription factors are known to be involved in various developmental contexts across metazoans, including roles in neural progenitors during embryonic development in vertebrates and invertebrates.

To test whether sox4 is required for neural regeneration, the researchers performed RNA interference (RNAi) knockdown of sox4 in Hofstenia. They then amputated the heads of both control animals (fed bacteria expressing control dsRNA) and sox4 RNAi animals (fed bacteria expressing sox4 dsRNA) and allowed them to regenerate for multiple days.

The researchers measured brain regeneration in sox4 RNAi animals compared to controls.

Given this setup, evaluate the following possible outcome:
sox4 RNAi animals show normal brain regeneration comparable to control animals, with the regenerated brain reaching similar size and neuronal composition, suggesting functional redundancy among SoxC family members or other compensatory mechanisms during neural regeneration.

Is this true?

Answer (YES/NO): NO